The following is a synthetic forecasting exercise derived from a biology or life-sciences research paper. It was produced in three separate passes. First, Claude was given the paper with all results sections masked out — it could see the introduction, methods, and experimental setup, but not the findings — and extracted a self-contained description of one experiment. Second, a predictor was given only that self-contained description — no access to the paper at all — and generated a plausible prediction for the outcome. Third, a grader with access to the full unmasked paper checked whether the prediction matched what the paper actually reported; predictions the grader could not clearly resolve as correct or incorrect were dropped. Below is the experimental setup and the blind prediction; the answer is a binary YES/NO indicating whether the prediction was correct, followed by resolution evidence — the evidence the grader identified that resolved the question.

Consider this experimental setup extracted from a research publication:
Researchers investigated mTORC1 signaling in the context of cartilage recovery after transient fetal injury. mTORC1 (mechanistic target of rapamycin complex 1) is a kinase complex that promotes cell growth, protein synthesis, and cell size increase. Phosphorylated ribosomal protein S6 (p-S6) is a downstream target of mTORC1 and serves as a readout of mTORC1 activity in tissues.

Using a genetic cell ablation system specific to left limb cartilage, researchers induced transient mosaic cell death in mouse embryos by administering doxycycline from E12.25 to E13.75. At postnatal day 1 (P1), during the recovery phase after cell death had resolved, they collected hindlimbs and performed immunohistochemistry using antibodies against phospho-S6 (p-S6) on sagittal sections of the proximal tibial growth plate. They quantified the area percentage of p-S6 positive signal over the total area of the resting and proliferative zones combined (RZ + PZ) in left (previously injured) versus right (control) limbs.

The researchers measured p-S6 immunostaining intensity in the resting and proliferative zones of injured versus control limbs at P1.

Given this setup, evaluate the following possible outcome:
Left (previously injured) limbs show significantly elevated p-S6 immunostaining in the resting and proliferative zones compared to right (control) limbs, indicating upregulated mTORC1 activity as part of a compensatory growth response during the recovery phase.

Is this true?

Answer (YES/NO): NO